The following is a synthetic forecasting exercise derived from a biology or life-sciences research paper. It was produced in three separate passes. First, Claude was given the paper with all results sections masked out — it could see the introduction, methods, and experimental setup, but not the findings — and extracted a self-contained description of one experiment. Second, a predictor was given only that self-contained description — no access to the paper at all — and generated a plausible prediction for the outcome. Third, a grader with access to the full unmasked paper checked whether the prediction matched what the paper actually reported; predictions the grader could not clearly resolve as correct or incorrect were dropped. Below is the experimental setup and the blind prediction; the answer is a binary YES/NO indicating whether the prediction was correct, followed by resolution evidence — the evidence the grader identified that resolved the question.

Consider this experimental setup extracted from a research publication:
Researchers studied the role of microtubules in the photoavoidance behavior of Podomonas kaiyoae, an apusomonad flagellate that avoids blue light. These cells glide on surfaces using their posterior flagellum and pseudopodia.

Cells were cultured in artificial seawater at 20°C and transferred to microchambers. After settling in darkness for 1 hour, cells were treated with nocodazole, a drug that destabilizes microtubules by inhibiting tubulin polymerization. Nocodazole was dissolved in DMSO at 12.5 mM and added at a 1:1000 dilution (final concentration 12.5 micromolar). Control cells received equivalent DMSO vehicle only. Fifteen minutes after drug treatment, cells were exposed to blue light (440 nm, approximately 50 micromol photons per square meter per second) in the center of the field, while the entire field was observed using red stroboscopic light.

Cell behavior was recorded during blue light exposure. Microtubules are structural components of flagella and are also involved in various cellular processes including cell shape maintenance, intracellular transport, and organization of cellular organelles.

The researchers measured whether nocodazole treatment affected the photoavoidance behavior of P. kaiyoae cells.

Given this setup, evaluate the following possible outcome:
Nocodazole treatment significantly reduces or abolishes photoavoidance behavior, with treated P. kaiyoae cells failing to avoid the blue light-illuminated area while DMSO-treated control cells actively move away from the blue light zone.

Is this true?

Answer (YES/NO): NO